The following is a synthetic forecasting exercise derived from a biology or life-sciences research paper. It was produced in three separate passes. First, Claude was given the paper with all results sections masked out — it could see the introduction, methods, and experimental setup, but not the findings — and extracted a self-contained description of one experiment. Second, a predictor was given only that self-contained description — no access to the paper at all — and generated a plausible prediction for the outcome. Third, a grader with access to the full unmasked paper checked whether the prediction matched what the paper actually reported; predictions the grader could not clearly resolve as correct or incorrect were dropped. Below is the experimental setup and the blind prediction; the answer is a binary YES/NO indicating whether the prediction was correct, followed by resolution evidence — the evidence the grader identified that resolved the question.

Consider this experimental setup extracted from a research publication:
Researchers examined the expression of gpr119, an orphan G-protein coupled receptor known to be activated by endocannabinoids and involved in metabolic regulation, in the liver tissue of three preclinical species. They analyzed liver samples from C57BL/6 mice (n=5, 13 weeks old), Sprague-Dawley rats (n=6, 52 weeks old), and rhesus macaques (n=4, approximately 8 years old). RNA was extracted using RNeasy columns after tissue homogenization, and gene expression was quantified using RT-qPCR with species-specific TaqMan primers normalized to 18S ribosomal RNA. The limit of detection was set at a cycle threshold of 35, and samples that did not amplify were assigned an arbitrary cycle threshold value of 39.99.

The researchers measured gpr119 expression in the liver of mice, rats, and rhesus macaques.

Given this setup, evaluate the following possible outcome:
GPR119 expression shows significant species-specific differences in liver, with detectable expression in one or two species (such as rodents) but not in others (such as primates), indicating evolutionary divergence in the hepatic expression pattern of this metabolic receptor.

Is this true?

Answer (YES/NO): NO